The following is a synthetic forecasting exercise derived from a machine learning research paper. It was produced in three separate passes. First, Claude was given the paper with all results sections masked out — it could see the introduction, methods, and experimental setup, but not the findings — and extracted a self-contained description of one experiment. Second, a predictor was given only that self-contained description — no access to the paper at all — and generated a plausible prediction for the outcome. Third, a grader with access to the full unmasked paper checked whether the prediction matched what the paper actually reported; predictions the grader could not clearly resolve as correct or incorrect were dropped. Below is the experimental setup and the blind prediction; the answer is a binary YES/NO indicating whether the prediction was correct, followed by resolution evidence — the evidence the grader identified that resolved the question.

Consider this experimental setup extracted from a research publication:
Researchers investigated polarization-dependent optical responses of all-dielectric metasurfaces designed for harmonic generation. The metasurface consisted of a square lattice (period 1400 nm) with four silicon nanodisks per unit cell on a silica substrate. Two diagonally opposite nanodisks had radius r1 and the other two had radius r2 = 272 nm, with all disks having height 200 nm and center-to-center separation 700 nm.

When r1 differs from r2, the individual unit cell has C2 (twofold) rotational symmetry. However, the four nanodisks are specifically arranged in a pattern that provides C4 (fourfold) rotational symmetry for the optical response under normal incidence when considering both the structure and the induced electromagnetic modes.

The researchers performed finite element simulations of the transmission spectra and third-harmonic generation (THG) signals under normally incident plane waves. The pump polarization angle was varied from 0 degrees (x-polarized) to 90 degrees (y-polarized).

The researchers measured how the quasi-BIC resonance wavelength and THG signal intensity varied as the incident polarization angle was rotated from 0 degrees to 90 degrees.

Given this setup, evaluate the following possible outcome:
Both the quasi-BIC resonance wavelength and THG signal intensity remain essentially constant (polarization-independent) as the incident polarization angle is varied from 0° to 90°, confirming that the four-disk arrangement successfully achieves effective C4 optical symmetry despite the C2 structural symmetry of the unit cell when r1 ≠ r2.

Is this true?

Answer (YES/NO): YES